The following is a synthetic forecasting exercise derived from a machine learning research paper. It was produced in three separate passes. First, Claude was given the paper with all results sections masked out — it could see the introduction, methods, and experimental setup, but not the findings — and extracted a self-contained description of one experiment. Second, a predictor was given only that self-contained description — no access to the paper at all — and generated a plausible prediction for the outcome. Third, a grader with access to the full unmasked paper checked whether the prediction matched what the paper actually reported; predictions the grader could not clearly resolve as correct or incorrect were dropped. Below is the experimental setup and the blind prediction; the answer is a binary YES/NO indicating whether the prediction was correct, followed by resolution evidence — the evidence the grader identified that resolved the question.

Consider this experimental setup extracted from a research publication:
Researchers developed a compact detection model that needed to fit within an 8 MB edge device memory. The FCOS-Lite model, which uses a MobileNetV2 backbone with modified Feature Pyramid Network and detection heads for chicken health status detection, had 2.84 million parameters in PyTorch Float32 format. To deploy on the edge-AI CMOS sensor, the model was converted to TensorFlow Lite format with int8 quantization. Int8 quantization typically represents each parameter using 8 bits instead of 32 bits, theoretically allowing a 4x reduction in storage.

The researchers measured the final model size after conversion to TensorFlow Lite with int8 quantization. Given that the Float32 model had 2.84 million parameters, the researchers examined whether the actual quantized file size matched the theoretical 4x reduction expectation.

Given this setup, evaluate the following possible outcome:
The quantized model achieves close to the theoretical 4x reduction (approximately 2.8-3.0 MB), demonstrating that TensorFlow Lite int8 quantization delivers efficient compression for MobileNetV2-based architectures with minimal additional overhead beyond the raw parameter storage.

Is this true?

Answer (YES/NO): NO